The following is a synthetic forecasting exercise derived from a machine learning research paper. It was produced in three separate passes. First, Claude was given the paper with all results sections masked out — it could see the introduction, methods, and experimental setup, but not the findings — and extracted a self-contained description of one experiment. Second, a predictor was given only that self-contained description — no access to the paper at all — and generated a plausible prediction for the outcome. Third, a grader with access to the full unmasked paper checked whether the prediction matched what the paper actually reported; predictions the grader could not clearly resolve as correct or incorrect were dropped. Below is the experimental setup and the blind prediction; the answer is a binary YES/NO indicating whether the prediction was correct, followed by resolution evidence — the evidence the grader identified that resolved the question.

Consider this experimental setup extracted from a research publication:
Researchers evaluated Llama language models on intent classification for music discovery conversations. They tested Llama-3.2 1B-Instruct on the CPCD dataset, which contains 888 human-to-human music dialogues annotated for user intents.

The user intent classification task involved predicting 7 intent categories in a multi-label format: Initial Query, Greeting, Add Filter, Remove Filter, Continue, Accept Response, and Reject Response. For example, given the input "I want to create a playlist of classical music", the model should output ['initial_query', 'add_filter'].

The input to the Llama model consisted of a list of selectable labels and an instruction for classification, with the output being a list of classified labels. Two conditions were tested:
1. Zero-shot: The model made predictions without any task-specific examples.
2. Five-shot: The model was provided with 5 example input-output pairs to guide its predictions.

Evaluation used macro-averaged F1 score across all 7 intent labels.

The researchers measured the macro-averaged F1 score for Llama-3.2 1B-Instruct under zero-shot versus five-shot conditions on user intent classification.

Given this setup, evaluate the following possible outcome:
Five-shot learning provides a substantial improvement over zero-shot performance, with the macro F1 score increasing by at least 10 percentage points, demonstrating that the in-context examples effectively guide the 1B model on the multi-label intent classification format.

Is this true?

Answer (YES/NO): NO